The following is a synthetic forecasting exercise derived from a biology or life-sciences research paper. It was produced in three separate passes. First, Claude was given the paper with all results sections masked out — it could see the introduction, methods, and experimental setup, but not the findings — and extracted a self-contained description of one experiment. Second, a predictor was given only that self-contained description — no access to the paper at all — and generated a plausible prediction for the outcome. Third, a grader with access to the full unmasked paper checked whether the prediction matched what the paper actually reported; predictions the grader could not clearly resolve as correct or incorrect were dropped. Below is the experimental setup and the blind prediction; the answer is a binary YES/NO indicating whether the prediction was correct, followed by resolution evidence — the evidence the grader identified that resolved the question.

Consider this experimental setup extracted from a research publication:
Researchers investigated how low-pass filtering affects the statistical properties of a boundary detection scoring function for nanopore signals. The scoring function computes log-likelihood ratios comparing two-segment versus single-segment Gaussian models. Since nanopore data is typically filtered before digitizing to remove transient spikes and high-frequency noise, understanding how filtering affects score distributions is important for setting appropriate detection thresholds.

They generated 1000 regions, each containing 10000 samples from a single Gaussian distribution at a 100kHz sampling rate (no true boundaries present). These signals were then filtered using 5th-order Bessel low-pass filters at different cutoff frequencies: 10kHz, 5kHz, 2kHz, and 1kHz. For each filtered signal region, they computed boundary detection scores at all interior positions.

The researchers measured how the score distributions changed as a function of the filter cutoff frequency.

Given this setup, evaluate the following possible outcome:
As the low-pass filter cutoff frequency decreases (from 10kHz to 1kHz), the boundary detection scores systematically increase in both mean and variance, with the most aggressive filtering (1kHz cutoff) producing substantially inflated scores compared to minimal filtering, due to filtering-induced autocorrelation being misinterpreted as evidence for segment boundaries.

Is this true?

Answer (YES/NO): YES